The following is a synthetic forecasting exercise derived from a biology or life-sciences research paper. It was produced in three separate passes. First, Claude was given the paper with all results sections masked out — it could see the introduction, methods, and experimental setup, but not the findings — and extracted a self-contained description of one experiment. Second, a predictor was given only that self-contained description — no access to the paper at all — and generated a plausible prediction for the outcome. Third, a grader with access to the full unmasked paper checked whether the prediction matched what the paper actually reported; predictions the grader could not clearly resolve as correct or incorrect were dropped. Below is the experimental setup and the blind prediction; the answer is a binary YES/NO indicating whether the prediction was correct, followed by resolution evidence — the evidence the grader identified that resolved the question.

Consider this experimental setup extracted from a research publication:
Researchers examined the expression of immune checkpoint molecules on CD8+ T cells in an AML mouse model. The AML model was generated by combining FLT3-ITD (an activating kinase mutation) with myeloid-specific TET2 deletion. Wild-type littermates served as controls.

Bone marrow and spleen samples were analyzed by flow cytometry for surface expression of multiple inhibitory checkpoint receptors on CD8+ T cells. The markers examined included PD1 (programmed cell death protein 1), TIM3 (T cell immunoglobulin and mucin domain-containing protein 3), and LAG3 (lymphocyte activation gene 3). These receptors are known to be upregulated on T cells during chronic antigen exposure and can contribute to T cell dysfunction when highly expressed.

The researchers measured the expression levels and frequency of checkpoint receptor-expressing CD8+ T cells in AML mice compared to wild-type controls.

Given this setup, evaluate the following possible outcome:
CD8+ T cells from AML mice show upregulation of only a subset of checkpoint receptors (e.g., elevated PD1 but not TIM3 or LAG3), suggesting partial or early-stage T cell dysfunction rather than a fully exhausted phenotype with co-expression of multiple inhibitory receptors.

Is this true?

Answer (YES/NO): NO